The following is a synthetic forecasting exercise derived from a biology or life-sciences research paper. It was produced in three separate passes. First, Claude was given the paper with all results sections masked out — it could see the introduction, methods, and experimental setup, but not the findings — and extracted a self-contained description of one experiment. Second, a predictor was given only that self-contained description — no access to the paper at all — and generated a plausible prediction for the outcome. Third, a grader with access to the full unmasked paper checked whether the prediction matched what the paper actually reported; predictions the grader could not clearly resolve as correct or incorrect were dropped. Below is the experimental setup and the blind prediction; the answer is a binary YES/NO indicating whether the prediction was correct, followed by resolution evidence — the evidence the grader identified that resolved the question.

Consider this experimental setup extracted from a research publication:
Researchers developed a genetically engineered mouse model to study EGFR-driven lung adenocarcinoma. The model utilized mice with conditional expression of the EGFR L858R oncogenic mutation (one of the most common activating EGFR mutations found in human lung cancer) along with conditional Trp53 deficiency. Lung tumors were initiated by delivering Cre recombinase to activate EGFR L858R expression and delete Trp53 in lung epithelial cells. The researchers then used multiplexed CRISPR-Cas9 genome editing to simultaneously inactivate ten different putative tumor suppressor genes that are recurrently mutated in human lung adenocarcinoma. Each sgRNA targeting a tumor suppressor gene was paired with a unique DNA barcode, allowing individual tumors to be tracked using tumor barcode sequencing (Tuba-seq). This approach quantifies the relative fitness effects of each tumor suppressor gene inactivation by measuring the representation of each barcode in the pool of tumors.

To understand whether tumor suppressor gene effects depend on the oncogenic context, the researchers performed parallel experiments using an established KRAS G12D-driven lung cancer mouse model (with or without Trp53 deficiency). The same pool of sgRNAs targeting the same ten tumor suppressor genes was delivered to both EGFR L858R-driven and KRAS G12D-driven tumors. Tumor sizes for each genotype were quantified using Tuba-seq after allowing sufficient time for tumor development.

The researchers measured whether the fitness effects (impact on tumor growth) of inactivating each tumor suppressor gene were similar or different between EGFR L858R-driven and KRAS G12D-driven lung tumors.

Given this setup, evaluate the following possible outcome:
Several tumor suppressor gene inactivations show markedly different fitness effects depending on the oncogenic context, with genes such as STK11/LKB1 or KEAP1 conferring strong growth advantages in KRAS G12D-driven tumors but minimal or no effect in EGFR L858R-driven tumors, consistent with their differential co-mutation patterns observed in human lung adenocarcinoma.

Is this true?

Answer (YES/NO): NO